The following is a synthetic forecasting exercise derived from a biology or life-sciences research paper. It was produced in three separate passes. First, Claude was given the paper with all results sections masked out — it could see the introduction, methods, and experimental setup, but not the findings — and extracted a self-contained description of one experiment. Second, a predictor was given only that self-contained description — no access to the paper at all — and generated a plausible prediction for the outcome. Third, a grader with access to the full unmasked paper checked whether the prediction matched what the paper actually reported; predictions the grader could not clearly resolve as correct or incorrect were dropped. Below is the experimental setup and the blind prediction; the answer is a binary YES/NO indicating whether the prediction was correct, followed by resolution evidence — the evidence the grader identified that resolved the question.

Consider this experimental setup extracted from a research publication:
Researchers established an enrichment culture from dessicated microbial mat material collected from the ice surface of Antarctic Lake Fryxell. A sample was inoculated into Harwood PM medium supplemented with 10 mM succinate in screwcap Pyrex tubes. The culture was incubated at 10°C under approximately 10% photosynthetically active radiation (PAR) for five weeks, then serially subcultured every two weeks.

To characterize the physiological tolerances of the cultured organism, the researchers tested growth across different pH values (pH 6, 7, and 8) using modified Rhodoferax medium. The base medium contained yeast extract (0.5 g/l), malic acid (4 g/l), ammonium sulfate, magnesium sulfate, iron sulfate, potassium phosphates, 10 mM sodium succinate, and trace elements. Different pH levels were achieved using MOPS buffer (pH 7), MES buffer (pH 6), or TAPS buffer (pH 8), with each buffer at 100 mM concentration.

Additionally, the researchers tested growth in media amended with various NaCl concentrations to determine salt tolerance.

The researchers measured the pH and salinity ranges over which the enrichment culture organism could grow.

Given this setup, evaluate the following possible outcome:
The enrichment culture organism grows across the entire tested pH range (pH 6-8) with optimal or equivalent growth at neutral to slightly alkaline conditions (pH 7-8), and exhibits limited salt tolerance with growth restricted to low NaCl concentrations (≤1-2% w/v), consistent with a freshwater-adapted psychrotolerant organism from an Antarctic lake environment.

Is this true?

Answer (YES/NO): NO